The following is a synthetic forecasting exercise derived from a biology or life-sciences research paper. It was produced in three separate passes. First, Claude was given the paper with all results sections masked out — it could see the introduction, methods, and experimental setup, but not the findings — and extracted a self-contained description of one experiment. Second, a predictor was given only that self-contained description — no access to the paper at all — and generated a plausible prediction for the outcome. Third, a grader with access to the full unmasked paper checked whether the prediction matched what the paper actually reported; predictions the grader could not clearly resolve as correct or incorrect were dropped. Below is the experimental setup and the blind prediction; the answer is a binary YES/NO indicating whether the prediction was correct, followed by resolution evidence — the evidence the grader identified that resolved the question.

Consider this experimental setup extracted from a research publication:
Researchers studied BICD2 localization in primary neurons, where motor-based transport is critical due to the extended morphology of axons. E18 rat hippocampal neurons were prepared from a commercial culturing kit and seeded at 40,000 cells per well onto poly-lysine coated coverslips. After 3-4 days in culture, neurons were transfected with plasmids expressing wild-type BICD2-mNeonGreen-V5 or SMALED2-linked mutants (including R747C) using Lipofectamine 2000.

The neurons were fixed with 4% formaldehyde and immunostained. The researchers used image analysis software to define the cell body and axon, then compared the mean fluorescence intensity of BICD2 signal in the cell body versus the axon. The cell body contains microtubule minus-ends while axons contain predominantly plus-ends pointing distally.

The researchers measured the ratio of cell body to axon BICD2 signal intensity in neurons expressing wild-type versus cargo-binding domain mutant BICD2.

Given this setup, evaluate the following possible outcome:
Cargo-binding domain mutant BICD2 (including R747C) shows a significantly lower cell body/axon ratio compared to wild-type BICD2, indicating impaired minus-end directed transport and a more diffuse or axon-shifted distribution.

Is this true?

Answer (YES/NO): NO